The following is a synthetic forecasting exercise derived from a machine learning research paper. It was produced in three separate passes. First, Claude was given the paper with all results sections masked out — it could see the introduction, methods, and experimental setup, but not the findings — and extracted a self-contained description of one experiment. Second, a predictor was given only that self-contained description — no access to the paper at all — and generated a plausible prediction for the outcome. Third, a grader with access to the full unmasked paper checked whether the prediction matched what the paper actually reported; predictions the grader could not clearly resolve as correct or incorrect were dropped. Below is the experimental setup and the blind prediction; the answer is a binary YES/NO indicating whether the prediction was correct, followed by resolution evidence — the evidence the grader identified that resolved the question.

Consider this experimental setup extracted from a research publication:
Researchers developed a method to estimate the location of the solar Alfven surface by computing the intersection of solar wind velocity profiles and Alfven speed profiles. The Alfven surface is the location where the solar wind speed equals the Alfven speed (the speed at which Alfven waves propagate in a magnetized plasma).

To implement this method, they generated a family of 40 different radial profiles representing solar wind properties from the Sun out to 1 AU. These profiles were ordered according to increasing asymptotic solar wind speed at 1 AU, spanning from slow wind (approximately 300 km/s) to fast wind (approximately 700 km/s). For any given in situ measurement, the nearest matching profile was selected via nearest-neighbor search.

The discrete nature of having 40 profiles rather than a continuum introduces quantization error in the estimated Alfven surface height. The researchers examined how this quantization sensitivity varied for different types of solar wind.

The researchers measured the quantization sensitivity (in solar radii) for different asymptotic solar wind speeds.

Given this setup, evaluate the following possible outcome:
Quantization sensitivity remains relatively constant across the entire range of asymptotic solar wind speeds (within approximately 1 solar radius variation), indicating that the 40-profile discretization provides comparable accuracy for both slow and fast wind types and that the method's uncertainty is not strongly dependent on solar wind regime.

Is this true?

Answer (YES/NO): NO